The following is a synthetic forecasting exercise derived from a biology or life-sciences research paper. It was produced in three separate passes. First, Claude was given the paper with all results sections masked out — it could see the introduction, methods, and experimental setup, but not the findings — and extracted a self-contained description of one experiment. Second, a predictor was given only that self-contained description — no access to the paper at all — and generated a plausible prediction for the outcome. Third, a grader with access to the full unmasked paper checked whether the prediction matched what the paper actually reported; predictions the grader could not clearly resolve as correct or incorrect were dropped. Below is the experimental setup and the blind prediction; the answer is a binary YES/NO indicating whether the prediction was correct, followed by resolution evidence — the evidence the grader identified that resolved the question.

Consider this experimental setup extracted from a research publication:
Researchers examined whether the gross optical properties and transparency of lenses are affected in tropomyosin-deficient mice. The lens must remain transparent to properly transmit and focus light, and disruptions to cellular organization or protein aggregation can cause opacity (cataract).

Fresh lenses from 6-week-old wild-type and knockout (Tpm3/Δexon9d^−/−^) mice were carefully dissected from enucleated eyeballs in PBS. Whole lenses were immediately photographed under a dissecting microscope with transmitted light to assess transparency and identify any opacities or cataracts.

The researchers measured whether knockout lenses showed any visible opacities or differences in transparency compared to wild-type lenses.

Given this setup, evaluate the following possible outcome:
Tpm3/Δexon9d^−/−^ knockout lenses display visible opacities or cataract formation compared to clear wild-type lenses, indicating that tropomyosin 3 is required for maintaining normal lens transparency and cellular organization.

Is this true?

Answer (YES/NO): NO